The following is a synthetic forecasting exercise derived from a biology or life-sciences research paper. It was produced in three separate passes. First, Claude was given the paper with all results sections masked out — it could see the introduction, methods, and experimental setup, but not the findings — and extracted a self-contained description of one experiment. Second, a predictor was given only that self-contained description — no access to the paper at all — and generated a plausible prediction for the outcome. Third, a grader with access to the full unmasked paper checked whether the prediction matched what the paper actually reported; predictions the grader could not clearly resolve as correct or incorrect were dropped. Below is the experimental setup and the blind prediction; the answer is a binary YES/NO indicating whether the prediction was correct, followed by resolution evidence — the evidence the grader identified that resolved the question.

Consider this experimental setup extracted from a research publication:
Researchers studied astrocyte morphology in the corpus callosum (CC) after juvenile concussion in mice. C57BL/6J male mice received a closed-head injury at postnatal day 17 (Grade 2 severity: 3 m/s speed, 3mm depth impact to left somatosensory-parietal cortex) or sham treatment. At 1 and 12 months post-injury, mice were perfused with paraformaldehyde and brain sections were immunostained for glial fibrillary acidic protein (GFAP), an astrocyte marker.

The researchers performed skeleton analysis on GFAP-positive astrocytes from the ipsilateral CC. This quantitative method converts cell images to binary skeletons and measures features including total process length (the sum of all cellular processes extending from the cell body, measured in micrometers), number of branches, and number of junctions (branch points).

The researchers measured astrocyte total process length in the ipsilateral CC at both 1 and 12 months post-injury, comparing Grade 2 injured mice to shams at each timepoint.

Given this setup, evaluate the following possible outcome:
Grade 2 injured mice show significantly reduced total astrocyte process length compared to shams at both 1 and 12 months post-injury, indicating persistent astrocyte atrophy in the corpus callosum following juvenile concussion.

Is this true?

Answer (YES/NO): NO